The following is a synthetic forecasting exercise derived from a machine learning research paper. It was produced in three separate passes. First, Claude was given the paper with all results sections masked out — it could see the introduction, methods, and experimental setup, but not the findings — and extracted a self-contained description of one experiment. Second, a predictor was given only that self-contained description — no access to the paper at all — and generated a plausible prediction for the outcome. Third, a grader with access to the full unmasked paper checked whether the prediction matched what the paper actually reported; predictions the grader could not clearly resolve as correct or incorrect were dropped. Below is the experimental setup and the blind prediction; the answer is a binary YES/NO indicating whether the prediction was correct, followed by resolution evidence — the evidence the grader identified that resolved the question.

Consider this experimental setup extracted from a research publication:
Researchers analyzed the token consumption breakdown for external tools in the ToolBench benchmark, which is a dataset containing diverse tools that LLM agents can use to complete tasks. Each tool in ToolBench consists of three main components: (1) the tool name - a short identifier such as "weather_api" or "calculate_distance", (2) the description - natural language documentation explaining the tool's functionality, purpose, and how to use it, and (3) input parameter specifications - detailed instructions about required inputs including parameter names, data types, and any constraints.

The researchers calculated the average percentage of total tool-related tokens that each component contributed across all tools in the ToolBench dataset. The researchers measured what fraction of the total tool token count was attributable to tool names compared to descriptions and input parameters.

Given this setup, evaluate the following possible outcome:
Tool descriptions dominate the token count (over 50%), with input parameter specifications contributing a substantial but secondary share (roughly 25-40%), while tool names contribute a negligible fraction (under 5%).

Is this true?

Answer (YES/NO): NO